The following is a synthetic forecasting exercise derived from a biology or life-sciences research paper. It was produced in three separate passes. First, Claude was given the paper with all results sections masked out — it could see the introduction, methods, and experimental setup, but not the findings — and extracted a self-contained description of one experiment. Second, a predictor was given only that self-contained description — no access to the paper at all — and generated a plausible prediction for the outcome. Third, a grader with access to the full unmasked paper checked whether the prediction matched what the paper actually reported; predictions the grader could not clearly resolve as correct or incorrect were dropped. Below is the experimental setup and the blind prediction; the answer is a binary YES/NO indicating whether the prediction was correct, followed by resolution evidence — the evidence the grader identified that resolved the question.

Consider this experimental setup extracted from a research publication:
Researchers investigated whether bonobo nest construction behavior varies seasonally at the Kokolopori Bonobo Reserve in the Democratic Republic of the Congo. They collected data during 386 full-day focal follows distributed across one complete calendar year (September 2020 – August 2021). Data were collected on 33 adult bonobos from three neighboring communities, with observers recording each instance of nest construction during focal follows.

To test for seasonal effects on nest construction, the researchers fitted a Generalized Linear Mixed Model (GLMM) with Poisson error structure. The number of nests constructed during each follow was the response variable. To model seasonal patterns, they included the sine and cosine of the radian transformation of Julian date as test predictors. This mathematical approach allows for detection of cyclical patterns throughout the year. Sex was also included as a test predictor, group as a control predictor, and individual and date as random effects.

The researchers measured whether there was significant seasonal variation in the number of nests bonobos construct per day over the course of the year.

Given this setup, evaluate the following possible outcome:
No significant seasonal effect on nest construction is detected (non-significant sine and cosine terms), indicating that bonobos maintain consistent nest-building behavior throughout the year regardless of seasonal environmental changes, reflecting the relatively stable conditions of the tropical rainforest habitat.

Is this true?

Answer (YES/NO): NO